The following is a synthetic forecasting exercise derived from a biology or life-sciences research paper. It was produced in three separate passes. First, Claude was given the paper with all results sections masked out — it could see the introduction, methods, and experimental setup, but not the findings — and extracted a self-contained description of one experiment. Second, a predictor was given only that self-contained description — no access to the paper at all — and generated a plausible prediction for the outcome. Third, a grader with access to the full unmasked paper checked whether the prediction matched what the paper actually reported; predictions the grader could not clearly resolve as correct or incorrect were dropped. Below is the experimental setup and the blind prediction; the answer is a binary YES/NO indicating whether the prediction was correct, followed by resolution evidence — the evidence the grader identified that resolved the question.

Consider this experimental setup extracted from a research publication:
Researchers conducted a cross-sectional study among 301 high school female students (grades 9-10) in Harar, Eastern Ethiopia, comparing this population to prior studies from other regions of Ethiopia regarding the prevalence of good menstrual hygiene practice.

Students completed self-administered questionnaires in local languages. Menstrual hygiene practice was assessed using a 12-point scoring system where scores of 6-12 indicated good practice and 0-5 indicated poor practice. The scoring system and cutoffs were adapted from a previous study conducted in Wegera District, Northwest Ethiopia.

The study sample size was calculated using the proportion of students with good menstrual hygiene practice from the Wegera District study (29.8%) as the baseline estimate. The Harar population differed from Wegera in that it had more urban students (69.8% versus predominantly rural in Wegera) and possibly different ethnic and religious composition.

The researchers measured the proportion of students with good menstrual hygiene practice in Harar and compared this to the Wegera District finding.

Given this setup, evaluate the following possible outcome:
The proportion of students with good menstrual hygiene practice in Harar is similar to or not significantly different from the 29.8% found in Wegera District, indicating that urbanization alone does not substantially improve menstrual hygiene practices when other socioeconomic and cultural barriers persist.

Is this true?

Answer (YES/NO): NO